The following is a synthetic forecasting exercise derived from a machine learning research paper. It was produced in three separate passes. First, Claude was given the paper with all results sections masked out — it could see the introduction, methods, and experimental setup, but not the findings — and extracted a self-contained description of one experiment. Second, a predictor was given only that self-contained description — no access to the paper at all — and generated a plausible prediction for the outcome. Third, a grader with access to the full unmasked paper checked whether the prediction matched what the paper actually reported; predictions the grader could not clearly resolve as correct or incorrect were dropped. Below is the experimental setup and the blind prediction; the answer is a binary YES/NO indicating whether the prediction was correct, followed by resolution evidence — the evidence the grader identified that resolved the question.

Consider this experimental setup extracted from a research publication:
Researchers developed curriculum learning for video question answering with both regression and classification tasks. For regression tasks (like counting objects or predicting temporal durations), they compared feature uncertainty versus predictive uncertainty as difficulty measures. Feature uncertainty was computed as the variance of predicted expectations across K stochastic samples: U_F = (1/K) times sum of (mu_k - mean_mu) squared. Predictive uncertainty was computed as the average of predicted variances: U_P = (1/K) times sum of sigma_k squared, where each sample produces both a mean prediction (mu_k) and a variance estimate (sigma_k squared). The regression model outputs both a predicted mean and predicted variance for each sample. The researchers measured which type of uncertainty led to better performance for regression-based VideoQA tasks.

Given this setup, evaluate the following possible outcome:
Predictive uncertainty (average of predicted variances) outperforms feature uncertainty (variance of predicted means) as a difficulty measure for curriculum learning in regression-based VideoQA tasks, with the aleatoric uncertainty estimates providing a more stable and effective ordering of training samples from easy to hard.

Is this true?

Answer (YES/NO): NO